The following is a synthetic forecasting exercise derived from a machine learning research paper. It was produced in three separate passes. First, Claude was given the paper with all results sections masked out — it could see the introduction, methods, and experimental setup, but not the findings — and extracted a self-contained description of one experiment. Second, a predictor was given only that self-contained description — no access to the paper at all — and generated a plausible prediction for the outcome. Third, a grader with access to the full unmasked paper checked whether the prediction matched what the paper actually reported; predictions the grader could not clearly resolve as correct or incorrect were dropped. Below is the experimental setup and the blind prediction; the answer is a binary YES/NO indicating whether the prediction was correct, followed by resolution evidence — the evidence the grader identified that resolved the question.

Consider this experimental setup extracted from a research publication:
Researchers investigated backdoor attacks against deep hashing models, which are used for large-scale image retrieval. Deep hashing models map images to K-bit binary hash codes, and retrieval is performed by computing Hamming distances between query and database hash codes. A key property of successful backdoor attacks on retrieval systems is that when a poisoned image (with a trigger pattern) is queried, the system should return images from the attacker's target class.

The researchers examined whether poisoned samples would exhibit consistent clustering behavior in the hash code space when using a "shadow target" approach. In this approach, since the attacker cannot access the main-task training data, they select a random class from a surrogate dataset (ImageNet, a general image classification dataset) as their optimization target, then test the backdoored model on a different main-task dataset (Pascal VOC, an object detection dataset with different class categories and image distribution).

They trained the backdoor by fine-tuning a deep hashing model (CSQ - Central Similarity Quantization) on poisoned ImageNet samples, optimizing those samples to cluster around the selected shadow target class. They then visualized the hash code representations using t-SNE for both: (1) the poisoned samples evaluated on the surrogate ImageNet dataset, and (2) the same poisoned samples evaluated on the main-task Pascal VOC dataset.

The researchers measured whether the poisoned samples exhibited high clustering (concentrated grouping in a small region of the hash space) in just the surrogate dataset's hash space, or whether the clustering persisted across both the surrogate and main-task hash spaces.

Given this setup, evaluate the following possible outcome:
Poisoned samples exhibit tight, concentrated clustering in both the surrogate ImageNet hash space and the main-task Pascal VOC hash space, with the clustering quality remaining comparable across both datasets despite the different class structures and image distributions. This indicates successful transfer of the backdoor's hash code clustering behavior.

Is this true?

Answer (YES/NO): YES